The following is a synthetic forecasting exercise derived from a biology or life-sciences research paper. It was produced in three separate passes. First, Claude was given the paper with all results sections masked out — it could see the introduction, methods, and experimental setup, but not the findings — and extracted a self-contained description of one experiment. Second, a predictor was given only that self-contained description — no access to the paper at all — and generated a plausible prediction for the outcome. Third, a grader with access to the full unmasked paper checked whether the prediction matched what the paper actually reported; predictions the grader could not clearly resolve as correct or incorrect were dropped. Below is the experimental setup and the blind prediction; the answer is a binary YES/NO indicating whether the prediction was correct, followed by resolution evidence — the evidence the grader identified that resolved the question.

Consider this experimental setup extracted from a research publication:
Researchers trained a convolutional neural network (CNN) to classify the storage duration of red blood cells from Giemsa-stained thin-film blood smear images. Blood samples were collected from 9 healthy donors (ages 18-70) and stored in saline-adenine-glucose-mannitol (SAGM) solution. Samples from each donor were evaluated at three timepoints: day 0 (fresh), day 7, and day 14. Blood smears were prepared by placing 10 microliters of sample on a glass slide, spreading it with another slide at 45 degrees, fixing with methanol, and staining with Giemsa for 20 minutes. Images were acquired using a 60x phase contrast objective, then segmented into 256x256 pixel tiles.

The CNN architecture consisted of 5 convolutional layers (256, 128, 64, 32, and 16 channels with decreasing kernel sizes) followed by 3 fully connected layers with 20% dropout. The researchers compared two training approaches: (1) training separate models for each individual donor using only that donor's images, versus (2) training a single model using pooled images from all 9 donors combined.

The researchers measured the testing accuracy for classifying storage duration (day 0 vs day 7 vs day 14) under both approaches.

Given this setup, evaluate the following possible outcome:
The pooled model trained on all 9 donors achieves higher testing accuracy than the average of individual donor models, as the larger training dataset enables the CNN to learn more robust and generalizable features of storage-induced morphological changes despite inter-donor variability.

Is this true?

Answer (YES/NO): NO